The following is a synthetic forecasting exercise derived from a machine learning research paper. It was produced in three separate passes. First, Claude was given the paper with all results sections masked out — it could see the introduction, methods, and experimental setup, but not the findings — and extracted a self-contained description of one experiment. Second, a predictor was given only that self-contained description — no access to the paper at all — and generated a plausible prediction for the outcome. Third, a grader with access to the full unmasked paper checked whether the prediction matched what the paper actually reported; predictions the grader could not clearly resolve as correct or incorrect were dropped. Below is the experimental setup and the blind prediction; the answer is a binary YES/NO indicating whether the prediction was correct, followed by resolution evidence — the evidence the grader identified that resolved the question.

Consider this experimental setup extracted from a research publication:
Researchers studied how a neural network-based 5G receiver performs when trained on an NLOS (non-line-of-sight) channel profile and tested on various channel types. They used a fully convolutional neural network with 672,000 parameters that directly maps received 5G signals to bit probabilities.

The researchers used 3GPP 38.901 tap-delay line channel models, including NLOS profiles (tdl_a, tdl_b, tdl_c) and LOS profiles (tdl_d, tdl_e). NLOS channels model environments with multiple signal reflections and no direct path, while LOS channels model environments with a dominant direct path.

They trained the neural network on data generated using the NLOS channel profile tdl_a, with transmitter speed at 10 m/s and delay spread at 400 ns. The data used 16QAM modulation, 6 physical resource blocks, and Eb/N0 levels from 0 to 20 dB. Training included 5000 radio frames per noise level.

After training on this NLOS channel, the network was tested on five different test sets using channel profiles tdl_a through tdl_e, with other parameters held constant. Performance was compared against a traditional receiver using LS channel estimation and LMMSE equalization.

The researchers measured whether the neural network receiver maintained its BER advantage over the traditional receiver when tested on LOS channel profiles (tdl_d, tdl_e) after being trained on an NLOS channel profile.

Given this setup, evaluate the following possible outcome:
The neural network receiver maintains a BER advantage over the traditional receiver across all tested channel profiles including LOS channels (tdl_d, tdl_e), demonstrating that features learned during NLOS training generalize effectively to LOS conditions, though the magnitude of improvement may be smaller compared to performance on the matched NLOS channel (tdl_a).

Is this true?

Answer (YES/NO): YES